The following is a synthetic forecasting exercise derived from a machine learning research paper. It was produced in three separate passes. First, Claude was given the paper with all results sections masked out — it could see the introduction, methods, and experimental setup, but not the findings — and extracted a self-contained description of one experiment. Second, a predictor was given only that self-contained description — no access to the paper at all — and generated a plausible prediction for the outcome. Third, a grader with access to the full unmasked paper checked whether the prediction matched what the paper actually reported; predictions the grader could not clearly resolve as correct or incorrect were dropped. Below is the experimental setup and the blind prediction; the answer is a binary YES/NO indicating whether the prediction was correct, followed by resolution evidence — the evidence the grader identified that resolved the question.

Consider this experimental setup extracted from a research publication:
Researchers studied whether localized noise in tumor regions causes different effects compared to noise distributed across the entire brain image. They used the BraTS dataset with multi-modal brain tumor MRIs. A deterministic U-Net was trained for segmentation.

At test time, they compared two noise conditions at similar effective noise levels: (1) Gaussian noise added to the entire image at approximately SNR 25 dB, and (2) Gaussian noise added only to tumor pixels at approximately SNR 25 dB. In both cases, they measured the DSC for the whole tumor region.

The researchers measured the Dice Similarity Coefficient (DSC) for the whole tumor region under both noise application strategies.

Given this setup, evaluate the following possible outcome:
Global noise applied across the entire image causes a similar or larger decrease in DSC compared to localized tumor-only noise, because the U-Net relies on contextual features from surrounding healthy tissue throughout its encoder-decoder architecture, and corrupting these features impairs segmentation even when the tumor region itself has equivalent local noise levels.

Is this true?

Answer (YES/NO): NO